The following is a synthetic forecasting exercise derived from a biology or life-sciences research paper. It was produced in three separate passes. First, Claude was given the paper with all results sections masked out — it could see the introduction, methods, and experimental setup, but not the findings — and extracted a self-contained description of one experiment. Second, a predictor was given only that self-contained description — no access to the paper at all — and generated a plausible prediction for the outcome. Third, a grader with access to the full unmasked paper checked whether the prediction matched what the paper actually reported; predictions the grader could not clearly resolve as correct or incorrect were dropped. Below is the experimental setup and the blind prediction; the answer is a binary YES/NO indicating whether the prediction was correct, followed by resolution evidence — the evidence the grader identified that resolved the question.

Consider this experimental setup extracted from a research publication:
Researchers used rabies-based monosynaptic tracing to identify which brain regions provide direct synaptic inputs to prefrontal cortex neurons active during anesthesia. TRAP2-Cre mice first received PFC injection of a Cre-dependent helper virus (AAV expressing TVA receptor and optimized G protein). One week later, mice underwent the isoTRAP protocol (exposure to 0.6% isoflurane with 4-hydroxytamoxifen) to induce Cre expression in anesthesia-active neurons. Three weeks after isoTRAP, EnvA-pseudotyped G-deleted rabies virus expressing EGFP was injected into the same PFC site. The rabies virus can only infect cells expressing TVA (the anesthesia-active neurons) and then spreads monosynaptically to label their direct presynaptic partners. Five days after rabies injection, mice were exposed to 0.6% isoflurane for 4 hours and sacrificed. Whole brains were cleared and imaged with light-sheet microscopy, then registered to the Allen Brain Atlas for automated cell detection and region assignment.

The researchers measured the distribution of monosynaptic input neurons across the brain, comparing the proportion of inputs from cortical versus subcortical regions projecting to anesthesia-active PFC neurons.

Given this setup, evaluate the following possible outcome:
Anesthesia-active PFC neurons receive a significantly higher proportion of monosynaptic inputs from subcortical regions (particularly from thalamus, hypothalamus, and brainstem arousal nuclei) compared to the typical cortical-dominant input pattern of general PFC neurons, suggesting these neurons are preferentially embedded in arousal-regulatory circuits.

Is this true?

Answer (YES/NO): NO